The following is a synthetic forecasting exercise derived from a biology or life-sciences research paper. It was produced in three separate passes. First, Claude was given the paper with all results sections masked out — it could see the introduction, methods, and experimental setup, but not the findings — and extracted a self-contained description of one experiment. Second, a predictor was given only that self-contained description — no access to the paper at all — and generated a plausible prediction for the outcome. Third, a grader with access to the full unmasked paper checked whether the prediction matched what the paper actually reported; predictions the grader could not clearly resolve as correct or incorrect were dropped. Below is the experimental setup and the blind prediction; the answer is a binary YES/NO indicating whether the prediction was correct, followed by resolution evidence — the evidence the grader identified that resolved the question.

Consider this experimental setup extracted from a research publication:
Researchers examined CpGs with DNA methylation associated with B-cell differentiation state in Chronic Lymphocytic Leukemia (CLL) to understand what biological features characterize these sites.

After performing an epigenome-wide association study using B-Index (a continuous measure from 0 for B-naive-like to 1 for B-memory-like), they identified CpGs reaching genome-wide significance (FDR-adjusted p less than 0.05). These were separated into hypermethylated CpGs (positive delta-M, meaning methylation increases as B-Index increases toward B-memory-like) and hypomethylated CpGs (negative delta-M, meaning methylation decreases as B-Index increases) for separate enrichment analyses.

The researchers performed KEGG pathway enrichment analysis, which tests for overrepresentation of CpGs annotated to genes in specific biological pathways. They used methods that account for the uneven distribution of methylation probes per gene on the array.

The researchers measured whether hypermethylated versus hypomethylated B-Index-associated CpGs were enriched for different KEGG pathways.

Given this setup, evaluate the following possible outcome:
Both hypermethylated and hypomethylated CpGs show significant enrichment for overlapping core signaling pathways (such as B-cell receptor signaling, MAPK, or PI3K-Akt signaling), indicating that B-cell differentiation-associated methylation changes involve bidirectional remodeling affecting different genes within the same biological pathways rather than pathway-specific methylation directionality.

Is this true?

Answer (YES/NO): NO